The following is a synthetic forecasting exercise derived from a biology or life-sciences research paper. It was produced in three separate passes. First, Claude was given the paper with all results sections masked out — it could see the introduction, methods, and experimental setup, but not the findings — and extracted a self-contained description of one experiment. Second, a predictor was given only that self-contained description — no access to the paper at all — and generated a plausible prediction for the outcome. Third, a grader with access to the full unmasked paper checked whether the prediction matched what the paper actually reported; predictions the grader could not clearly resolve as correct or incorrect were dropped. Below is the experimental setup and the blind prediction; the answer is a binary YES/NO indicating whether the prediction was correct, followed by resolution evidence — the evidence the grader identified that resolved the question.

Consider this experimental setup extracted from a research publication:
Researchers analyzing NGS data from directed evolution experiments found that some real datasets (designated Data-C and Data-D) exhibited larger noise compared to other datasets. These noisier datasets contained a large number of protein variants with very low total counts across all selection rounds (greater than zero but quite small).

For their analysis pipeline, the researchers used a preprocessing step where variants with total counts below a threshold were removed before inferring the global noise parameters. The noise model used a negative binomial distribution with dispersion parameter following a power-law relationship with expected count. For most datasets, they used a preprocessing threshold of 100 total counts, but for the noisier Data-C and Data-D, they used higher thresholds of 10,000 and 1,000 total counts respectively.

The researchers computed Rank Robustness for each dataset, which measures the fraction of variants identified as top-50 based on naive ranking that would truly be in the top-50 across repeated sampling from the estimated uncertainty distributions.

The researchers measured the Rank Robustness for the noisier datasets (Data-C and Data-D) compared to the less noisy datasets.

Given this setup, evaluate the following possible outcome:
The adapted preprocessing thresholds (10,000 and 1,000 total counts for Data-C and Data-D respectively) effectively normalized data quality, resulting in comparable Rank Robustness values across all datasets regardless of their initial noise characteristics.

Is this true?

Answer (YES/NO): NO